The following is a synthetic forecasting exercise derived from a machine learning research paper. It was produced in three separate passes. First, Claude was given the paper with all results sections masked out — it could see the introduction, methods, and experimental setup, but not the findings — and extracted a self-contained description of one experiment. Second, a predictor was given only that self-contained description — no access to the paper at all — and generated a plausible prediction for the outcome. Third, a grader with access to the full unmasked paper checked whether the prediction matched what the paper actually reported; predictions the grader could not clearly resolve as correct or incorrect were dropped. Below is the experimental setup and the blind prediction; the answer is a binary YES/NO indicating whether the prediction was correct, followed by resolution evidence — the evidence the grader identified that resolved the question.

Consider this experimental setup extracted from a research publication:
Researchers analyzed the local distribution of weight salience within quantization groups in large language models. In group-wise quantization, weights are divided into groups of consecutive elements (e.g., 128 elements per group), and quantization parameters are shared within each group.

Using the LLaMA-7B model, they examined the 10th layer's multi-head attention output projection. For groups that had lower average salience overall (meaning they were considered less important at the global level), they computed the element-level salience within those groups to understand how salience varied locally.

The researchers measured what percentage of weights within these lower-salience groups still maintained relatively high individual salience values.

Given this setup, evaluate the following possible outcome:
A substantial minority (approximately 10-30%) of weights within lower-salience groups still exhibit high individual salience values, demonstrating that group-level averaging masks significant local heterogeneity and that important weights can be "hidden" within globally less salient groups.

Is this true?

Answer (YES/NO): NO